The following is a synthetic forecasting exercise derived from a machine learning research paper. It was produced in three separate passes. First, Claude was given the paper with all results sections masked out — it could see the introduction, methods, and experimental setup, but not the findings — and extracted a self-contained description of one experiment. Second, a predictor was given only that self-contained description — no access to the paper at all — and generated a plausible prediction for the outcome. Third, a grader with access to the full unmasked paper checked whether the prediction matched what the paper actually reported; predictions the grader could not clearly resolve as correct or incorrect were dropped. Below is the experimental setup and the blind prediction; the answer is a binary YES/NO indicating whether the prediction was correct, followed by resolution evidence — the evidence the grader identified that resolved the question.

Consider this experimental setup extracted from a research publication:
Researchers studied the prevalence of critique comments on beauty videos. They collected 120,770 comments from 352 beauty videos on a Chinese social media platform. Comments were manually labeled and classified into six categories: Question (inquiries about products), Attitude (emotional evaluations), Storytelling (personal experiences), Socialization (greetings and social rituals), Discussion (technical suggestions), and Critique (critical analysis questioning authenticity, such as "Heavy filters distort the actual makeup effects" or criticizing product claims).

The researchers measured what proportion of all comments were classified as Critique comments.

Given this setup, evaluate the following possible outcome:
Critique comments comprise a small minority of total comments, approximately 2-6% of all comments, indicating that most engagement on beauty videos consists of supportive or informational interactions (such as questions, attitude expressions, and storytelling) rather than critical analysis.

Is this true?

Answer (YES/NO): NO